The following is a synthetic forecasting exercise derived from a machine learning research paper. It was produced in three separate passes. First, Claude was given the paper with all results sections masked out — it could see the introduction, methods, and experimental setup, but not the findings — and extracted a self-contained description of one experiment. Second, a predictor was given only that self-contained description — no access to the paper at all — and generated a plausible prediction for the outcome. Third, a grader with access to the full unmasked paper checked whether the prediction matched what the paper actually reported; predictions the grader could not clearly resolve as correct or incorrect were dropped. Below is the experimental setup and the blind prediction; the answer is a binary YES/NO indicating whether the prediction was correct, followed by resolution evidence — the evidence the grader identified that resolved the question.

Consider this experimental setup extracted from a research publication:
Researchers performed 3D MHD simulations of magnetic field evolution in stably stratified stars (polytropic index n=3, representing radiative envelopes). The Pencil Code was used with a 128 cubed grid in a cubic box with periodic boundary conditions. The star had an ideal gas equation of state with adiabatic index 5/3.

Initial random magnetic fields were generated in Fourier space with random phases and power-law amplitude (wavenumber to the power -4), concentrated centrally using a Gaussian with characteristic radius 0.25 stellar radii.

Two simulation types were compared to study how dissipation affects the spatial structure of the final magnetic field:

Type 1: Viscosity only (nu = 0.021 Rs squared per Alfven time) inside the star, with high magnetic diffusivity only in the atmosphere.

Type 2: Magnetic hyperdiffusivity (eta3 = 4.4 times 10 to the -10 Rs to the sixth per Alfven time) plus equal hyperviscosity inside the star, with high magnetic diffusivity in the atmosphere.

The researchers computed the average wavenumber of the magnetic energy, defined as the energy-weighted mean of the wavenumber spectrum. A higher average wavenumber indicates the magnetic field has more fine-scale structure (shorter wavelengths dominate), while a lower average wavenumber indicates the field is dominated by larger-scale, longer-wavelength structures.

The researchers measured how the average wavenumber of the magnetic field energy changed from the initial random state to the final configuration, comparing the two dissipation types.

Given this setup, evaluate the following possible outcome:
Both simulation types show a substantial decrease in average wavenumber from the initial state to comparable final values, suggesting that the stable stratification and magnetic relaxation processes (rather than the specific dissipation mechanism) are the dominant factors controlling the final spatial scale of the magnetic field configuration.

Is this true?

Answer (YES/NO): NO